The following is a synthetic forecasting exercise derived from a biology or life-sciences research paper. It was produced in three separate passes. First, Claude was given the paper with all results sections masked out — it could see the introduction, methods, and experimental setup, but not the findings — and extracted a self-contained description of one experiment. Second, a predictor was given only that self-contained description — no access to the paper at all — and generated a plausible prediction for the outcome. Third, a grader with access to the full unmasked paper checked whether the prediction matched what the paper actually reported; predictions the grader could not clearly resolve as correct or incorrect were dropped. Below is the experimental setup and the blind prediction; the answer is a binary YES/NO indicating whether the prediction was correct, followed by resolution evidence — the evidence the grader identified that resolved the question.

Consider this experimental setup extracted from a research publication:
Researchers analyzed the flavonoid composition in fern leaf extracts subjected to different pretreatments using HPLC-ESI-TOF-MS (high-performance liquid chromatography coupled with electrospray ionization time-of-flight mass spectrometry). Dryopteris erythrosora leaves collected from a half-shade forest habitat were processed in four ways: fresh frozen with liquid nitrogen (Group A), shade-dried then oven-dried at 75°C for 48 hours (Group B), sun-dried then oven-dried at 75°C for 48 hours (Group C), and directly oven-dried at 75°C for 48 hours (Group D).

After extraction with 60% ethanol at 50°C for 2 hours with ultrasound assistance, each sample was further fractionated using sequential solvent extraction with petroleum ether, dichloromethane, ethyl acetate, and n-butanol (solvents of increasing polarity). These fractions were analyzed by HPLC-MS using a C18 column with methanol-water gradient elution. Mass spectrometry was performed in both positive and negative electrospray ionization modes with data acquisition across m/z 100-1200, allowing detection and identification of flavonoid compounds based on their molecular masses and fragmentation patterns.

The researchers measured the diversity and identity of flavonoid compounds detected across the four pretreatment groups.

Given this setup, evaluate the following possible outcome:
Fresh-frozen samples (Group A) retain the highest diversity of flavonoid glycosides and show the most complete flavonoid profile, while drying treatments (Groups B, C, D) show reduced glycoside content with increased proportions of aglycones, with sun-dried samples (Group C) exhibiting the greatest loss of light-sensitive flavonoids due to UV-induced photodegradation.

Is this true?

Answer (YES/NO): NO